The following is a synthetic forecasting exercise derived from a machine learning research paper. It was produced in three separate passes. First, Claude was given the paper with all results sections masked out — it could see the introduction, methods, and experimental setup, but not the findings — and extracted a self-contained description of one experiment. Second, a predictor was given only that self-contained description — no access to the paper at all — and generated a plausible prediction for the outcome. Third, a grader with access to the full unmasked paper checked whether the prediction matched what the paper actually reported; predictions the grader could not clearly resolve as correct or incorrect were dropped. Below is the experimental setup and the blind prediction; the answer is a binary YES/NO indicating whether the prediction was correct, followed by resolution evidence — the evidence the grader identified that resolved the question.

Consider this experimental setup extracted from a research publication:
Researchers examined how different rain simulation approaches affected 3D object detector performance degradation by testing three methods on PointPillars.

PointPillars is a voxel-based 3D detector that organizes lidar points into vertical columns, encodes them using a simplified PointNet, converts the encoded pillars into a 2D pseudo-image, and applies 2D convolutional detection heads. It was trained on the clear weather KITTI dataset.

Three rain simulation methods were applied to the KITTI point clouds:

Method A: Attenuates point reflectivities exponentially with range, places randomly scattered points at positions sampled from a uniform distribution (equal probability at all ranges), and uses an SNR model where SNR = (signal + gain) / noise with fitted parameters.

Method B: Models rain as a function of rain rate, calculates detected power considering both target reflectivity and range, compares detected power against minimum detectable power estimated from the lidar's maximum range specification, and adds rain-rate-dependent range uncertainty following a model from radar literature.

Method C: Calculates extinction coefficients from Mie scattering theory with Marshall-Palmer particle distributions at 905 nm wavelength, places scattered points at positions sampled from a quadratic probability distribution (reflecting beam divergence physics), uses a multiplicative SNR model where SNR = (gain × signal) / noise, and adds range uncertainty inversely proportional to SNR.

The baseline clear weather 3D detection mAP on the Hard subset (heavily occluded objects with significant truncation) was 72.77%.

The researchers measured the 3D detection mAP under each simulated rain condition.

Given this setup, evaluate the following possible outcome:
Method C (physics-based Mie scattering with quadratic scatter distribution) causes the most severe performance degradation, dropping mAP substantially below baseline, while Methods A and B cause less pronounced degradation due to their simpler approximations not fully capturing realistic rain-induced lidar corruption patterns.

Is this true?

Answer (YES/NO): NO